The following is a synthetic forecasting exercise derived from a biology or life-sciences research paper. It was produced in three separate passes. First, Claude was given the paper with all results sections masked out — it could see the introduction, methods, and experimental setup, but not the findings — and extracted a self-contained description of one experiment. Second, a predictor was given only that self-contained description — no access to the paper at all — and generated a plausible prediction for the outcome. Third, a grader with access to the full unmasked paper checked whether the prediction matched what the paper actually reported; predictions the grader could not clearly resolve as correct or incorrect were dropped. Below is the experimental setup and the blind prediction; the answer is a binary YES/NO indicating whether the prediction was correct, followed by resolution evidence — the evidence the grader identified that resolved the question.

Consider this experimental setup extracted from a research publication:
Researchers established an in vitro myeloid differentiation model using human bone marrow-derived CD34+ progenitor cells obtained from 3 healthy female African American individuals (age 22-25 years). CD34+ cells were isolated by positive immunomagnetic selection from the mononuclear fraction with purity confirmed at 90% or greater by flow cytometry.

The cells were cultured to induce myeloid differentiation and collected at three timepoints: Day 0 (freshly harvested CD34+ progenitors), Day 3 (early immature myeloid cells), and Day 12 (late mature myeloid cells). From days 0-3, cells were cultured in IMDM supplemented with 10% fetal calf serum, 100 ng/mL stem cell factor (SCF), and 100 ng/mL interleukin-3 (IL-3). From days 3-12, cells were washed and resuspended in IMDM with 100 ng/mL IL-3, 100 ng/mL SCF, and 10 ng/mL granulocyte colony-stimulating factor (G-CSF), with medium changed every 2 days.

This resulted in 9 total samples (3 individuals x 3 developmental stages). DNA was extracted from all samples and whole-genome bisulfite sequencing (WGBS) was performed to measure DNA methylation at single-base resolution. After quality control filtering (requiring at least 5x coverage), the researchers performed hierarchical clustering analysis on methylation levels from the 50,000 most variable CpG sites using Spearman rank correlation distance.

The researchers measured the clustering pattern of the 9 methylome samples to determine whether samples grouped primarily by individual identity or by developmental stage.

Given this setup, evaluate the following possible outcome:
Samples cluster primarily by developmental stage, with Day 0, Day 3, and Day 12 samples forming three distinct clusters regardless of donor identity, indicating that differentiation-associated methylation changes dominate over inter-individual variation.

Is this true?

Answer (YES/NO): NO